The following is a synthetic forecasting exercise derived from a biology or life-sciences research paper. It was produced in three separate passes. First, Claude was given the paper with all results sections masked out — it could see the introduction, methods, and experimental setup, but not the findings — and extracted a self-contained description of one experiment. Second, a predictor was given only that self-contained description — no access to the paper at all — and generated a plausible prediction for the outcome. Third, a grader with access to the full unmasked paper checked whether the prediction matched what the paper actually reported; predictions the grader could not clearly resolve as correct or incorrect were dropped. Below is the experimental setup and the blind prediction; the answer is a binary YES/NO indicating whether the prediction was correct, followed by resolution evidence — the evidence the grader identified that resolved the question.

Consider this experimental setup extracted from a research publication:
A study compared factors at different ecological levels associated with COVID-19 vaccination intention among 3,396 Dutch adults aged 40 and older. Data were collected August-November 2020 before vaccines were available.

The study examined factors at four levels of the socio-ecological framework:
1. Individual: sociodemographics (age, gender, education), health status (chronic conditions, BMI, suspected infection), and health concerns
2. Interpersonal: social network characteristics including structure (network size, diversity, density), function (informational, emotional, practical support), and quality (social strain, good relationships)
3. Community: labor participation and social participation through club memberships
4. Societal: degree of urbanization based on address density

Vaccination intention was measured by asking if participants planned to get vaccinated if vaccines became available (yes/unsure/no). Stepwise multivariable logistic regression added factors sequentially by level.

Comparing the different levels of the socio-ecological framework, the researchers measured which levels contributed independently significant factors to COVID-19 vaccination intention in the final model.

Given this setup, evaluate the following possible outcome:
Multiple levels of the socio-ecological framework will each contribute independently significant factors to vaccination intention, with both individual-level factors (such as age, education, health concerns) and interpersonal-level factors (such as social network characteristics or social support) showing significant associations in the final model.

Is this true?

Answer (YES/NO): YES